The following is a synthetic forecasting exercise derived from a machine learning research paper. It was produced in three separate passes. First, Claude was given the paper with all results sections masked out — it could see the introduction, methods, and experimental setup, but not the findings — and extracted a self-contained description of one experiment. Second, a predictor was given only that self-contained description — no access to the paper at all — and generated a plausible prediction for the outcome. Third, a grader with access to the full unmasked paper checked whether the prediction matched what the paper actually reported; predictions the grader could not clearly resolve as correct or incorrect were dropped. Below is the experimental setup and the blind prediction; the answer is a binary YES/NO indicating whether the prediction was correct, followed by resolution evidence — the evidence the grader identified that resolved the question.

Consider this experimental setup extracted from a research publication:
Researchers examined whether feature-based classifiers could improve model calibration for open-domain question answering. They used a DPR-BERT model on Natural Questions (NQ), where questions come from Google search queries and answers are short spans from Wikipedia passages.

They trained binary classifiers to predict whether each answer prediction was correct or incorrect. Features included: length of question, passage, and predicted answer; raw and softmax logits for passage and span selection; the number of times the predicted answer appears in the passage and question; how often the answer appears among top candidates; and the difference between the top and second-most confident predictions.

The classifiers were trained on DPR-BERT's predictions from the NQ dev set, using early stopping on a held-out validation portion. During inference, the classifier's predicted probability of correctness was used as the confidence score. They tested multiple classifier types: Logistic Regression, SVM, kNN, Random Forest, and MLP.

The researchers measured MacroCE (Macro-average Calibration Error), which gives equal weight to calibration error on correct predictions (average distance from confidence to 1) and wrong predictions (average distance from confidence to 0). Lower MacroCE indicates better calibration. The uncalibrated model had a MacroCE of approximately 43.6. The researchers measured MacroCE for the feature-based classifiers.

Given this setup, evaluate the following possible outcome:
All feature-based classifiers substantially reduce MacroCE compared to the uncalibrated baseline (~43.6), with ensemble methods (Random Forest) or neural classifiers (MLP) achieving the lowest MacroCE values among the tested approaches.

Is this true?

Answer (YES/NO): NO